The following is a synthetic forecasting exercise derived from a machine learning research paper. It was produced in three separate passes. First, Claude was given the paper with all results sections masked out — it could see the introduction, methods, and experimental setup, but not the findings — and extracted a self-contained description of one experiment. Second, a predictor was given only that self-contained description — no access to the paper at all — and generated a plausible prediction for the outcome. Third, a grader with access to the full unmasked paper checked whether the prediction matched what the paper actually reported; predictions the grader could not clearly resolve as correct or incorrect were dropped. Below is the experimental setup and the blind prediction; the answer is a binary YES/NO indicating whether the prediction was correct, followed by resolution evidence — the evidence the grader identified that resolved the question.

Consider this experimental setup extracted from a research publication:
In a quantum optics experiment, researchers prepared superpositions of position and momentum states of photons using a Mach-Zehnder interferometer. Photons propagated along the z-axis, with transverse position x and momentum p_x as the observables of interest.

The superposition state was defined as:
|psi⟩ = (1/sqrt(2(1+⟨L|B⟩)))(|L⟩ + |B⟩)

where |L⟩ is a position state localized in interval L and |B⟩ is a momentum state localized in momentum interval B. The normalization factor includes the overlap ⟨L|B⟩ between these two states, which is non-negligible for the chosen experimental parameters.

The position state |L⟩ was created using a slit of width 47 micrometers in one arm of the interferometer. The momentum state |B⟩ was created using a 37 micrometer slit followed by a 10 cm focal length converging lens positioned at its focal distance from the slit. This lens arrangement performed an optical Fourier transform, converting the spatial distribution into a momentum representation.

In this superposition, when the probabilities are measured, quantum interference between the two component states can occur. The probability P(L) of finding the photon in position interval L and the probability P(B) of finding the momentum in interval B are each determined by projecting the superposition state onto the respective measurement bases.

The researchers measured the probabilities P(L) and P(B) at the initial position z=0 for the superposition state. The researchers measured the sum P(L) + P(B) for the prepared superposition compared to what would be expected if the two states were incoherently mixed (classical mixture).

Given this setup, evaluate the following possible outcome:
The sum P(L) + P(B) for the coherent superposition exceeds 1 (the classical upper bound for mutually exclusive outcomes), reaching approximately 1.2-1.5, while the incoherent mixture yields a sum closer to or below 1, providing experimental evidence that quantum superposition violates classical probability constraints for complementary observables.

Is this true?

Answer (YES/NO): NO